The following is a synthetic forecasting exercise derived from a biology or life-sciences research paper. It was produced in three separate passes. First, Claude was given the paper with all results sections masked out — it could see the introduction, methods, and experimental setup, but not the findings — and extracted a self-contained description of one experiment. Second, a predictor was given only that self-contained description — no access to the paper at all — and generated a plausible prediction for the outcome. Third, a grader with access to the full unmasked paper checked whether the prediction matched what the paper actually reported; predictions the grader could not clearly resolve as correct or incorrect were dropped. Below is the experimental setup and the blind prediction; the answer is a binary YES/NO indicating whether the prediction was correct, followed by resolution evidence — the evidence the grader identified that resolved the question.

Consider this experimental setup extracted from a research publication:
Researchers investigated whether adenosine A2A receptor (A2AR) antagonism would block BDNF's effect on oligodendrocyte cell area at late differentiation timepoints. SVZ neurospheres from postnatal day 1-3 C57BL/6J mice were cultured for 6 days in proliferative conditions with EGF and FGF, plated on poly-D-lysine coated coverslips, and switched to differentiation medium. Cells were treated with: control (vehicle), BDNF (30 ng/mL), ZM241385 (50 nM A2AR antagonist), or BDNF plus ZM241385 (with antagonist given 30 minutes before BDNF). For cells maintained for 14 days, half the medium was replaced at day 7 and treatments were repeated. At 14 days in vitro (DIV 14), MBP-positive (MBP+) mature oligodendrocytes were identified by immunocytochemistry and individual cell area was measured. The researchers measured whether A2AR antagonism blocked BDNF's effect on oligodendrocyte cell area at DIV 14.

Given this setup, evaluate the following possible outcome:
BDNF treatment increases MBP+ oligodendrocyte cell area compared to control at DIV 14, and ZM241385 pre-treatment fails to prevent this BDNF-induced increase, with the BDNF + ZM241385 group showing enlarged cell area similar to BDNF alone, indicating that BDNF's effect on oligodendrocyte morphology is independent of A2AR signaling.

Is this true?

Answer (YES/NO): YES